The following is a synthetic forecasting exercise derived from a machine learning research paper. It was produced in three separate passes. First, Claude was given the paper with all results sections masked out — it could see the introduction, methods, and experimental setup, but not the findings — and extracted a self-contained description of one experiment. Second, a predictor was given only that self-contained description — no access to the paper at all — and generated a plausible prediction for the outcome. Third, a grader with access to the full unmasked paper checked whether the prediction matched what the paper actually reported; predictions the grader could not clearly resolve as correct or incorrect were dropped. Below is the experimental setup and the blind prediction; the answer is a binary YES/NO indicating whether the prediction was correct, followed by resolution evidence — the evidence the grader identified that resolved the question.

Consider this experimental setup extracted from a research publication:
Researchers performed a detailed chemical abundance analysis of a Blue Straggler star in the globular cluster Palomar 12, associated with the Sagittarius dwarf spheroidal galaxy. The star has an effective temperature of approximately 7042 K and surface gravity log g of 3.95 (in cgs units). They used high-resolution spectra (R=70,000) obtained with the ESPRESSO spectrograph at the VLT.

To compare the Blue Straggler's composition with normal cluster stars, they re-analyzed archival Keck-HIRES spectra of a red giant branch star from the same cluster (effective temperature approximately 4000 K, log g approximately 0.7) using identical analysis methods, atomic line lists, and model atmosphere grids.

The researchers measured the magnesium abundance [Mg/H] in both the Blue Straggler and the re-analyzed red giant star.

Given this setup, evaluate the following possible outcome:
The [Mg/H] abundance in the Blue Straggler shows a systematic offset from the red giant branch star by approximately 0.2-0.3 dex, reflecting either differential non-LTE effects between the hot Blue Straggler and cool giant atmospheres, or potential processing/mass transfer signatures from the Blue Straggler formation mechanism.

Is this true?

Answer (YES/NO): NO